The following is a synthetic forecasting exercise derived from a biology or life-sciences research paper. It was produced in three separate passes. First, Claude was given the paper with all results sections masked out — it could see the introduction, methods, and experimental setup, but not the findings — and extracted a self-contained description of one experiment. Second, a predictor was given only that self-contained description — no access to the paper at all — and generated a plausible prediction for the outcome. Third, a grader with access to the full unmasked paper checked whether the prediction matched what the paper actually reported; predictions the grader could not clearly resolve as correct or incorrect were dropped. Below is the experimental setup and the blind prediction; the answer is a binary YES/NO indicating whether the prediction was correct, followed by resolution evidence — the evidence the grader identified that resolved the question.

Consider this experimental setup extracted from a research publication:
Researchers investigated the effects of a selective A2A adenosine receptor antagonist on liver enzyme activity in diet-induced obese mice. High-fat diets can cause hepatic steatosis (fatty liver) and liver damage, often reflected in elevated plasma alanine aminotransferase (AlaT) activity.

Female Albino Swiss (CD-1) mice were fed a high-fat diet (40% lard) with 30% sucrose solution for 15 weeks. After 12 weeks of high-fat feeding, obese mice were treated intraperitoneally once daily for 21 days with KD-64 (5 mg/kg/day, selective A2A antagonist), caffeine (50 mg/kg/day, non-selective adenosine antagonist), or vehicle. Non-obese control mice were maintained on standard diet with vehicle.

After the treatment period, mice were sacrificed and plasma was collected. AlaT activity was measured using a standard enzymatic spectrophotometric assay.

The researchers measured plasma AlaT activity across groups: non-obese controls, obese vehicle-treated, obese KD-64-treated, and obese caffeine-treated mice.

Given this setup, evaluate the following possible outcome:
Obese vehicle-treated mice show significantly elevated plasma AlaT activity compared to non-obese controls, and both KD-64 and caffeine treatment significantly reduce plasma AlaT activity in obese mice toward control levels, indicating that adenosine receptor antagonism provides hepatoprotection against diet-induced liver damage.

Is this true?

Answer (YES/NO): NO